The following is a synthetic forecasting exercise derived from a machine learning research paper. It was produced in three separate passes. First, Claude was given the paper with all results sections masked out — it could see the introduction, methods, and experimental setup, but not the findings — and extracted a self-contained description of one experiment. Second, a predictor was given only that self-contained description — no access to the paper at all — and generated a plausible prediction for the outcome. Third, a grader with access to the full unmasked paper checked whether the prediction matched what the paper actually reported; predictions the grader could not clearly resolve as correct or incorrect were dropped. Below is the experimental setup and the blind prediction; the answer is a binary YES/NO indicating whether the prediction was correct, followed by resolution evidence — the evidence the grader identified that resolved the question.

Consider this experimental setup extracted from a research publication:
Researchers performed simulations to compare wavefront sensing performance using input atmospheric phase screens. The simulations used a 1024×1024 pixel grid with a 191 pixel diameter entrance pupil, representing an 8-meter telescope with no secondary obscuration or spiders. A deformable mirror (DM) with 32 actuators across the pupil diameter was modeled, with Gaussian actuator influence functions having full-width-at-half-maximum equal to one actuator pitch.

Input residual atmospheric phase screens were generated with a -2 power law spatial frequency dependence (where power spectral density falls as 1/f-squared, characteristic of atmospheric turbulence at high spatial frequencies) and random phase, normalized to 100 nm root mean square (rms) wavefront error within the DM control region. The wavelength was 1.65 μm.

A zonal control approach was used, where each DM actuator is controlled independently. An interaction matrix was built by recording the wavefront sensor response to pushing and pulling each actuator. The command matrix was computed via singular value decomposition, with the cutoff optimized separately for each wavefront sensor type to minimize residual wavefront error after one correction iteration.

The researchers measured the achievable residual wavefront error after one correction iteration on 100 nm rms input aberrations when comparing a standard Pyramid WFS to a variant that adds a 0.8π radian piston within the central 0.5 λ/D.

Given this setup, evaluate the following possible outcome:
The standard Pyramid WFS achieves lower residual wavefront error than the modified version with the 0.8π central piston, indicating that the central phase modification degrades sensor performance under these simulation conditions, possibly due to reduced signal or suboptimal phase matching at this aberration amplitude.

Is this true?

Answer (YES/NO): YES